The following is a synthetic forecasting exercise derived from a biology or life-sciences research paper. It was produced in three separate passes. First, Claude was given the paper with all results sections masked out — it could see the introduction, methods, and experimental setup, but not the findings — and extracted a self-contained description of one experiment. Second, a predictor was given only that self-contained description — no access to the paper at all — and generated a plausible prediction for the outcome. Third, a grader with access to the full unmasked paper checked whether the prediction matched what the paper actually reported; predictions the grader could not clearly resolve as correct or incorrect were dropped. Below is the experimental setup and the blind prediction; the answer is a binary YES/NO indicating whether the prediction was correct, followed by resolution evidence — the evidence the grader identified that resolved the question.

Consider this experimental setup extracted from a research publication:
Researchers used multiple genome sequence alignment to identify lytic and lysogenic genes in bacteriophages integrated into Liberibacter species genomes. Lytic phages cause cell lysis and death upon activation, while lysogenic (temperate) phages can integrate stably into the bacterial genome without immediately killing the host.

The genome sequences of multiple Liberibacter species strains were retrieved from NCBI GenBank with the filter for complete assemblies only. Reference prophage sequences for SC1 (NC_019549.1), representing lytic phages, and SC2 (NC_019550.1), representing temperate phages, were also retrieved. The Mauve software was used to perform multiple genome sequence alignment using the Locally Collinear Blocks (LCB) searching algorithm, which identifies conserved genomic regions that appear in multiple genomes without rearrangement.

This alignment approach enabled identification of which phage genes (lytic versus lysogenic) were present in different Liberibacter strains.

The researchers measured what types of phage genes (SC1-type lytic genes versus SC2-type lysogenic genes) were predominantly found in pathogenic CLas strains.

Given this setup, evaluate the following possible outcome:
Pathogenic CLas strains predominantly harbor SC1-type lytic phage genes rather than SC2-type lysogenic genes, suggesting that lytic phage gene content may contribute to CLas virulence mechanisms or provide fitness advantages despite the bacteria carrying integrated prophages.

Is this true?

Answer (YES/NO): YES